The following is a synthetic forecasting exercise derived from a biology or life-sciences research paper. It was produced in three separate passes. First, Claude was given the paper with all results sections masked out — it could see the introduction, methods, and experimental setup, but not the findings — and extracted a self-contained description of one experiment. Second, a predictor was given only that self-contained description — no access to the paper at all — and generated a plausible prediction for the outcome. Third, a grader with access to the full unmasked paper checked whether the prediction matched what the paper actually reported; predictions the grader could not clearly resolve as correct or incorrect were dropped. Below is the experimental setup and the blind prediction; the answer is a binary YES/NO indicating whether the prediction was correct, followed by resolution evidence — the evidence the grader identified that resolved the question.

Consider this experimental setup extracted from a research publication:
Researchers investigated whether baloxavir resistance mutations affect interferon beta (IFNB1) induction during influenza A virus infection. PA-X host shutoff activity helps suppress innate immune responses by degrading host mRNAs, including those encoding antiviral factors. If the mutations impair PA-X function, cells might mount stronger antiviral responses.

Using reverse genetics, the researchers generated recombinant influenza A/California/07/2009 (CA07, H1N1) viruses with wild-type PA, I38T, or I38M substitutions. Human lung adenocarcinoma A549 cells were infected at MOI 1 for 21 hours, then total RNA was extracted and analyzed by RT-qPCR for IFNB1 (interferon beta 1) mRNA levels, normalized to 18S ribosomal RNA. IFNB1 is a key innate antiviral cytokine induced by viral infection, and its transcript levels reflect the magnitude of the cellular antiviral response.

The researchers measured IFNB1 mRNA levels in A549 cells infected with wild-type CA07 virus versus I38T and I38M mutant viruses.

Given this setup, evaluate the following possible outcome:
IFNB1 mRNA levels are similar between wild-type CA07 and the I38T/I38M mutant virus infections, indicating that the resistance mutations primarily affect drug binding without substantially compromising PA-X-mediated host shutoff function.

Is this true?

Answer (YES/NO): NO